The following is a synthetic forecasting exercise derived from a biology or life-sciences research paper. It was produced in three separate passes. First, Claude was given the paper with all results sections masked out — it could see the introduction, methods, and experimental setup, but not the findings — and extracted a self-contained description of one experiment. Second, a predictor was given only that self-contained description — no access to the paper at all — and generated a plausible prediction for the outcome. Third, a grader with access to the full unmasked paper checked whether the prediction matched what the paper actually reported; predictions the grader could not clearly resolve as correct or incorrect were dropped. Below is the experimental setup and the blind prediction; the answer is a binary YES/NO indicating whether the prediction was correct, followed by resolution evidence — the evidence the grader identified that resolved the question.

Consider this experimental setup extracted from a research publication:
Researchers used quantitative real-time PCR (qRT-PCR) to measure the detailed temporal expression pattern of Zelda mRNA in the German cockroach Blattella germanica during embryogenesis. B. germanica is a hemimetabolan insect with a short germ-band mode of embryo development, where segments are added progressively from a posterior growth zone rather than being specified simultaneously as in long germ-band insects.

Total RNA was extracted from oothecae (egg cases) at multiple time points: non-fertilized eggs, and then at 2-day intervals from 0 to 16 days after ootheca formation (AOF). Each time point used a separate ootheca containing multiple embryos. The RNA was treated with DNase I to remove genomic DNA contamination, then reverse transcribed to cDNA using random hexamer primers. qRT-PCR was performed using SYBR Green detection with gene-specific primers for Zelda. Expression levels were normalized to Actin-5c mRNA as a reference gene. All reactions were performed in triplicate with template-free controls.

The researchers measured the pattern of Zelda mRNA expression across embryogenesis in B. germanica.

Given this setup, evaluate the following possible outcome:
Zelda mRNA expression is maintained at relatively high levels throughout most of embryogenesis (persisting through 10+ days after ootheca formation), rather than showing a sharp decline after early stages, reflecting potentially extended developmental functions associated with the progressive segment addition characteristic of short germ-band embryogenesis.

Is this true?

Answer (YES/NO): NO